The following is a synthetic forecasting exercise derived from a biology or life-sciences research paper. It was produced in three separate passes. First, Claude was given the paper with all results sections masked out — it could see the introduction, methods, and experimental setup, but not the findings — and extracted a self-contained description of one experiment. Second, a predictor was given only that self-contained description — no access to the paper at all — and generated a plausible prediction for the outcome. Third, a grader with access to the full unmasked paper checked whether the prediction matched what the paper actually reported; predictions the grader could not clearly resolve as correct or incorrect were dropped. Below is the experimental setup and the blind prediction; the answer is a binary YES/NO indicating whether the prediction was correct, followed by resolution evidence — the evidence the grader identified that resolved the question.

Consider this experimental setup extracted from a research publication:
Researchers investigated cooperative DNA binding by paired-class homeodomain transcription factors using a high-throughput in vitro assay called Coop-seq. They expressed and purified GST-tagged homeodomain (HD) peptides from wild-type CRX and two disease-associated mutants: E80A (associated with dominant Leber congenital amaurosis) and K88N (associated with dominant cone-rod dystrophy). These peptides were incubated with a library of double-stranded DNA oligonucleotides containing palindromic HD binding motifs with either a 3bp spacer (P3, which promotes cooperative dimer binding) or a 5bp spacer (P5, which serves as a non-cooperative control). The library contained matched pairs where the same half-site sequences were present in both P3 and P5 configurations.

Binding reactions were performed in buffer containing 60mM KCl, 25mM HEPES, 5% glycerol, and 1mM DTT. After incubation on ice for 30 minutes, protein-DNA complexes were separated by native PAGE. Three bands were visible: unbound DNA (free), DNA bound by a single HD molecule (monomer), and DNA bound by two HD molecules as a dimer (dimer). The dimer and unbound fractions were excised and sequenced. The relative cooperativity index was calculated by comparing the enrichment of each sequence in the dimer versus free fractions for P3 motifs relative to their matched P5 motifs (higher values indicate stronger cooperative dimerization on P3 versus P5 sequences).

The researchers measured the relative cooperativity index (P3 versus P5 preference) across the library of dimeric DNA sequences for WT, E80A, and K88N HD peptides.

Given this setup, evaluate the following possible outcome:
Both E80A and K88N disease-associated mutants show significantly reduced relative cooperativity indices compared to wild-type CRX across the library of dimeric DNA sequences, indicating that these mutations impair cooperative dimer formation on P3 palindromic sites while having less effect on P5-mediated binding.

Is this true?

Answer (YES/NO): NO